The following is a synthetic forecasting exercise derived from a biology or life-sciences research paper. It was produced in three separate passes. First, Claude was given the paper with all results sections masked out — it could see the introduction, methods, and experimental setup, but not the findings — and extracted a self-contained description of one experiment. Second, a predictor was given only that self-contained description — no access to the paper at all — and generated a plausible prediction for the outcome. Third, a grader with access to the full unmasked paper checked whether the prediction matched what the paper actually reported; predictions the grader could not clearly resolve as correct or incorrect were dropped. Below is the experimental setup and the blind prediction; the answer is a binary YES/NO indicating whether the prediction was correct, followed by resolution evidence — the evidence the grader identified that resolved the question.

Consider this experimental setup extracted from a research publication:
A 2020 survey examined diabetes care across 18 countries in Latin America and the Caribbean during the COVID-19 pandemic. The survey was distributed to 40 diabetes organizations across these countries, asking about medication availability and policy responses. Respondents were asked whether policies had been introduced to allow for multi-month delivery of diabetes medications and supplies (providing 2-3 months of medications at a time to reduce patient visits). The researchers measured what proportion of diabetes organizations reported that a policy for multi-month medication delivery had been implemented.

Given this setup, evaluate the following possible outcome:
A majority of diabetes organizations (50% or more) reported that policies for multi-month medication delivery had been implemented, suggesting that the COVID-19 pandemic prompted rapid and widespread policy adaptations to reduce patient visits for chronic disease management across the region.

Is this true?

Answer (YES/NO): NO